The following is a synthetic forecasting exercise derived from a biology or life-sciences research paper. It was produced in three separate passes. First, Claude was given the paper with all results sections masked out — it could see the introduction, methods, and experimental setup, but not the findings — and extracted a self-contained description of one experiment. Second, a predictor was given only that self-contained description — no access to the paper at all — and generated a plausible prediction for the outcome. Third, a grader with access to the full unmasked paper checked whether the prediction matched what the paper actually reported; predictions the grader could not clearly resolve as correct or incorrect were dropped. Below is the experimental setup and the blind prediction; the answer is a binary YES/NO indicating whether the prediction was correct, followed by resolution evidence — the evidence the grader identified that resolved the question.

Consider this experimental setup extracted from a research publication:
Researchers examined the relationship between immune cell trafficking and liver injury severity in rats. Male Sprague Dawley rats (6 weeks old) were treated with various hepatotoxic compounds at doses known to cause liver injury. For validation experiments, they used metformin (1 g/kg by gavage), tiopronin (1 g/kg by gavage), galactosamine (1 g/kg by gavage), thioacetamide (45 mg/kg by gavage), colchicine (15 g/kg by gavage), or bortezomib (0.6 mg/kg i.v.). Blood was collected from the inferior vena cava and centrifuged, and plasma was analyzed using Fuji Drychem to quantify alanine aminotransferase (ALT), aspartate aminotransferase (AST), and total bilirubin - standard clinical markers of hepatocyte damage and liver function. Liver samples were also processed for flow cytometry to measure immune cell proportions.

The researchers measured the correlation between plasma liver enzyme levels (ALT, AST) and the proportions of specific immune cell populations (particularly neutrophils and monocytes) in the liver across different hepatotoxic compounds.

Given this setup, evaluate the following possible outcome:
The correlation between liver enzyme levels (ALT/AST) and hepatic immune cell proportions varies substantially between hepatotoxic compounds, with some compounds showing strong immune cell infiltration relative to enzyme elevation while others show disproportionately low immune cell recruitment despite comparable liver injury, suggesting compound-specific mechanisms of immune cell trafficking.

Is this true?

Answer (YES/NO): YES